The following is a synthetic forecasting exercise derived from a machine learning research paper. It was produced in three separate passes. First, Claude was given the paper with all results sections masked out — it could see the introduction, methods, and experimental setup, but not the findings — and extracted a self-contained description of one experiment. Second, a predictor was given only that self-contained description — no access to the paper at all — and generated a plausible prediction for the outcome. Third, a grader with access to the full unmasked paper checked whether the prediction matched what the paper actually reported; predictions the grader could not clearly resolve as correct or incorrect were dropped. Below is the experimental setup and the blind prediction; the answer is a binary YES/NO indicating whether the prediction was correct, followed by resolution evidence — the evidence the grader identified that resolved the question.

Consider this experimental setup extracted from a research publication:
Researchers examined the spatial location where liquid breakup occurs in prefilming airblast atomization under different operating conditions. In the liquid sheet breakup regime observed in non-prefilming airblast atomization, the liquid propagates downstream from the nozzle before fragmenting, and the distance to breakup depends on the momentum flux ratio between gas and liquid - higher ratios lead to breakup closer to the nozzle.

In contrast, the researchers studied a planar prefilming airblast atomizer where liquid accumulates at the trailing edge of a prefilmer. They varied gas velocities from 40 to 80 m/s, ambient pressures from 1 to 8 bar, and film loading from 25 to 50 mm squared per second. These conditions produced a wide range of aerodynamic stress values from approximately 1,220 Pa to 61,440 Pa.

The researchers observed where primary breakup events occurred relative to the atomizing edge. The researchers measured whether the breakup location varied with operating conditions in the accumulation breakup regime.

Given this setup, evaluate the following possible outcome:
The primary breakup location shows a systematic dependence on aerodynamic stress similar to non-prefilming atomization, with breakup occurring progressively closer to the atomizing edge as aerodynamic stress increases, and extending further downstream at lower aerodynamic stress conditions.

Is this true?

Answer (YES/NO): YES